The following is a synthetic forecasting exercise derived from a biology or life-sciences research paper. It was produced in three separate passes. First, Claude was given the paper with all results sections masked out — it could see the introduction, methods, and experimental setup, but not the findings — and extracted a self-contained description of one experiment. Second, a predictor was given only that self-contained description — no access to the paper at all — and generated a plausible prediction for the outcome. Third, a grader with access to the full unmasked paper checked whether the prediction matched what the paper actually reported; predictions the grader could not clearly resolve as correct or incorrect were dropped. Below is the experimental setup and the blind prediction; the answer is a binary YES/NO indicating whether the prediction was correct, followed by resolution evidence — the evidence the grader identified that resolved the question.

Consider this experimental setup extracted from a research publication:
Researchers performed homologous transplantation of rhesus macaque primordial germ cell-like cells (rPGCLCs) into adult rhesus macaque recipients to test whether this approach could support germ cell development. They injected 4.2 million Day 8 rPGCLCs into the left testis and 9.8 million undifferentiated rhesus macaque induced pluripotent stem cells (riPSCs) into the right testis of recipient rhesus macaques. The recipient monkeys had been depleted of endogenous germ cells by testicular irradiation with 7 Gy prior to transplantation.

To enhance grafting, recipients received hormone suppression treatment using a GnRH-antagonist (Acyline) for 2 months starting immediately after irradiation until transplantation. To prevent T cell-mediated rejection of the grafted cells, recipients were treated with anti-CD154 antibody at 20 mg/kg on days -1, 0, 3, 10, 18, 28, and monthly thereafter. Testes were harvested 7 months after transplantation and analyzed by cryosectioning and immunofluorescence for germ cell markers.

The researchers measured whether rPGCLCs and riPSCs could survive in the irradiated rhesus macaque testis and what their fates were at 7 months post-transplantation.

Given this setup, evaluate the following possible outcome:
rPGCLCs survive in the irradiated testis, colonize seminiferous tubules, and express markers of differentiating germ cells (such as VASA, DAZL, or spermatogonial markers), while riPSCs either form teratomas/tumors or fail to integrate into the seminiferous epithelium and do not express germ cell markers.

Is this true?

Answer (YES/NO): YES